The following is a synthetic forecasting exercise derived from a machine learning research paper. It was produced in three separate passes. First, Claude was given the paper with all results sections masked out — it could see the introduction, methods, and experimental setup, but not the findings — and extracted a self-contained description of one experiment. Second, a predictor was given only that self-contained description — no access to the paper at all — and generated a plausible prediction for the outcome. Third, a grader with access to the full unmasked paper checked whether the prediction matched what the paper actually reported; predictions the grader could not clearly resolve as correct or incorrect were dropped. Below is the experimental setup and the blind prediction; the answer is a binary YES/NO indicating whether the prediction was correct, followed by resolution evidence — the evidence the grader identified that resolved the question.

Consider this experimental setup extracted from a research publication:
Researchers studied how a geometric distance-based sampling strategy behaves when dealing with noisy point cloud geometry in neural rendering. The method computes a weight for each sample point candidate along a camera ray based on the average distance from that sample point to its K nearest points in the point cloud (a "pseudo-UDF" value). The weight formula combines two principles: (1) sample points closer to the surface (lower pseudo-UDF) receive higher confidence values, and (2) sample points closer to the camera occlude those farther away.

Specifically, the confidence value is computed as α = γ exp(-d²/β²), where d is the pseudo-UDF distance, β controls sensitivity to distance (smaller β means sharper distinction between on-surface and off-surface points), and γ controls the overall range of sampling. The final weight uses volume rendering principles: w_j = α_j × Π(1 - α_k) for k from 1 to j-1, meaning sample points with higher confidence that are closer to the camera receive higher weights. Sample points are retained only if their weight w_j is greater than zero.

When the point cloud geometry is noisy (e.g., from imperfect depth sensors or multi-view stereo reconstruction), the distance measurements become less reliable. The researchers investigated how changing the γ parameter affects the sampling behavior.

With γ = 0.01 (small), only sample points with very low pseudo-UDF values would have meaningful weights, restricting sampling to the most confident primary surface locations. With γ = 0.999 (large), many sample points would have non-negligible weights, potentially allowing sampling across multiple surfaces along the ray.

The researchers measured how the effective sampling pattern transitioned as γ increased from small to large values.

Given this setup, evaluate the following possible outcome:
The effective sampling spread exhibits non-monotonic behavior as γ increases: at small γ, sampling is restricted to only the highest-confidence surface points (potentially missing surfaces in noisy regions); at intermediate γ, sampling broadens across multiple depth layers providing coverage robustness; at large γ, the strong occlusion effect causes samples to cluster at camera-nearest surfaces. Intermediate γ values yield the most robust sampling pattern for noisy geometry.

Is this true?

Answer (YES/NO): NO